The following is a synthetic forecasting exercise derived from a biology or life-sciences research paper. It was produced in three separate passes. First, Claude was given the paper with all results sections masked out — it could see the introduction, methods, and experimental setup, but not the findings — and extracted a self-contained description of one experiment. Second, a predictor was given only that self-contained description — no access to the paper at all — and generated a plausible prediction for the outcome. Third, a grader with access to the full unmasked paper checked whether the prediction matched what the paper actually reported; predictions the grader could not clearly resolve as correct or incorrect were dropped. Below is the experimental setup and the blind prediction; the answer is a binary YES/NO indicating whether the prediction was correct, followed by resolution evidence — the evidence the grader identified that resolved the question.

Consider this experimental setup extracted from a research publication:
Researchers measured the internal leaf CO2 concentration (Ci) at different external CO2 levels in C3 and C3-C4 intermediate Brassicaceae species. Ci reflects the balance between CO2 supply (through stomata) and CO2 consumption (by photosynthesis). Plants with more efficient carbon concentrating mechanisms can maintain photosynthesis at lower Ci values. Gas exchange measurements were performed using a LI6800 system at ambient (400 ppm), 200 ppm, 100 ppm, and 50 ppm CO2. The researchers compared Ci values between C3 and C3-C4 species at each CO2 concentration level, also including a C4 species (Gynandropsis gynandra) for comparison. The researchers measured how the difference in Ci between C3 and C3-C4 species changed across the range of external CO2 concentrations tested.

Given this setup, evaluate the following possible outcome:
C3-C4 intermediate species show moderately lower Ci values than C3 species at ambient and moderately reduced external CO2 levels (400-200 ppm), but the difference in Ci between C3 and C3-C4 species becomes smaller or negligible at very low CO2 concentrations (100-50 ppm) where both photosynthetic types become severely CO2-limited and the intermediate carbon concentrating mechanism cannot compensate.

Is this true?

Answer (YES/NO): NO